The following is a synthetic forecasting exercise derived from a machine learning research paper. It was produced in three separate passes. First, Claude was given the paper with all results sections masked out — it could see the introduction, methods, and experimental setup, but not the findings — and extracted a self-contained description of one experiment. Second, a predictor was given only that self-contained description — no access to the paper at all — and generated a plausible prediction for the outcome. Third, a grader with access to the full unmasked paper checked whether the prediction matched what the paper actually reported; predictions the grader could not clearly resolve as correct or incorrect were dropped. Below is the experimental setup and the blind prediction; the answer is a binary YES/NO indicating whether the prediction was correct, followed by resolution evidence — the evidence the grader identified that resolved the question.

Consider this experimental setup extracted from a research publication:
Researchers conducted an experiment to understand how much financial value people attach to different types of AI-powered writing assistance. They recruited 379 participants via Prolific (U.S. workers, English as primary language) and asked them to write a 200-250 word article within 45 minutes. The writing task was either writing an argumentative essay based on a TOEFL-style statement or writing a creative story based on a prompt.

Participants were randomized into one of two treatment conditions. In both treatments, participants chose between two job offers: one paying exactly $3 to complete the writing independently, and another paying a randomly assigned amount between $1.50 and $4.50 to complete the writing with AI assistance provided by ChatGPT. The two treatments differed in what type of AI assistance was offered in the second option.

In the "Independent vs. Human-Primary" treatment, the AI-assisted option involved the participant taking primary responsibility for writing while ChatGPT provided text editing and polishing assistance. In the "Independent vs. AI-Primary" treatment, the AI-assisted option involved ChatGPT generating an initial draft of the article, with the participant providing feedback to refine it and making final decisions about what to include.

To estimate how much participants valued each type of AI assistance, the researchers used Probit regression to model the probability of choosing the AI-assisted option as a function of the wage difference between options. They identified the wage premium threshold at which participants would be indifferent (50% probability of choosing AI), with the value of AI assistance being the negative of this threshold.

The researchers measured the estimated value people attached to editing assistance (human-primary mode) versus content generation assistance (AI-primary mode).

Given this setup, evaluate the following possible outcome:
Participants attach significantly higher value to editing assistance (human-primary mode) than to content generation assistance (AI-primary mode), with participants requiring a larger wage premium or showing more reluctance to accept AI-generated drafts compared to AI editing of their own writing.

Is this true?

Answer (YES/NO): NO